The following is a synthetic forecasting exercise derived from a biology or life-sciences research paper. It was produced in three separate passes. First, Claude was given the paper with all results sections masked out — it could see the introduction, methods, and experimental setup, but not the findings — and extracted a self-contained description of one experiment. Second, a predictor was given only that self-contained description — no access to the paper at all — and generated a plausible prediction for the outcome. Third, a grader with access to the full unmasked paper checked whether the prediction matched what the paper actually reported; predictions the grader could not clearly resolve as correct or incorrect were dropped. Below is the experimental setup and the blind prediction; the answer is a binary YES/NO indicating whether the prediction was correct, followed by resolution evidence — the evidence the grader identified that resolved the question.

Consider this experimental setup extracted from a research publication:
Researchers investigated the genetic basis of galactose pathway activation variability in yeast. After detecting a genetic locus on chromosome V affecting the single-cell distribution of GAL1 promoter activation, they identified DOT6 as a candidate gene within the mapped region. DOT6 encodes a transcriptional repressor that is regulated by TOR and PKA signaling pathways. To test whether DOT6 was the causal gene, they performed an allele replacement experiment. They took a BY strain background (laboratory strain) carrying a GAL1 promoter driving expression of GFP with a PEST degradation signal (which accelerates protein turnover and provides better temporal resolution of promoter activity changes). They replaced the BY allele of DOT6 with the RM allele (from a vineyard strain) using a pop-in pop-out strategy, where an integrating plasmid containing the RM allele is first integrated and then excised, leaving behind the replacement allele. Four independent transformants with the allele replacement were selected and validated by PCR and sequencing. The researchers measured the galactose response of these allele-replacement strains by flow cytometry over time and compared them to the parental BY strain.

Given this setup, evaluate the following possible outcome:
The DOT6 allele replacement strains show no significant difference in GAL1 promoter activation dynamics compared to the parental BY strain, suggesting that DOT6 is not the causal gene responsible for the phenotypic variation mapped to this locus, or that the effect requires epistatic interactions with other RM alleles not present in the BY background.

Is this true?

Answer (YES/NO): YES